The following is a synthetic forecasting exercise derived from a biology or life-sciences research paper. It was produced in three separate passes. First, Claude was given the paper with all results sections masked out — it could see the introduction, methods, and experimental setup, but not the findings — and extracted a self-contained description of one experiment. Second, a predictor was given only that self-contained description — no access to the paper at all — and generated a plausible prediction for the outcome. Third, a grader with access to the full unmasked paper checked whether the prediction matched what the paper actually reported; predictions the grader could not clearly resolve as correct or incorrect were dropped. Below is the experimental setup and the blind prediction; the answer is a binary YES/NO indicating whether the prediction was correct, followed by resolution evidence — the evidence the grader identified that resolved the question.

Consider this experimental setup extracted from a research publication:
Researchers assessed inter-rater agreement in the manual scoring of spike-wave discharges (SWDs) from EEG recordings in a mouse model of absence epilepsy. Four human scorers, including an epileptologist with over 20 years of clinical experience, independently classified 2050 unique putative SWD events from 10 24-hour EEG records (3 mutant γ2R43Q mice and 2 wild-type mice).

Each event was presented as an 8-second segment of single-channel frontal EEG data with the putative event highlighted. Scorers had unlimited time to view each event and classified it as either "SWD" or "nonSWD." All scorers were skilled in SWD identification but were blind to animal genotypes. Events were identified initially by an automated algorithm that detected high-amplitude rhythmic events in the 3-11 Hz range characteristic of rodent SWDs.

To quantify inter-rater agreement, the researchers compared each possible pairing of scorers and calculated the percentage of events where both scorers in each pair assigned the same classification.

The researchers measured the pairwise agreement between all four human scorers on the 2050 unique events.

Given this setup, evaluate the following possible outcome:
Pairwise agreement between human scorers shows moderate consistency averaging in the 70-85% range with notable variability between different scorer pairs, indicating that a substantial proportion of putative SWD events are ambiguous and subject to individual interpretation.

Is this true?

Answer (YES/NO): YES